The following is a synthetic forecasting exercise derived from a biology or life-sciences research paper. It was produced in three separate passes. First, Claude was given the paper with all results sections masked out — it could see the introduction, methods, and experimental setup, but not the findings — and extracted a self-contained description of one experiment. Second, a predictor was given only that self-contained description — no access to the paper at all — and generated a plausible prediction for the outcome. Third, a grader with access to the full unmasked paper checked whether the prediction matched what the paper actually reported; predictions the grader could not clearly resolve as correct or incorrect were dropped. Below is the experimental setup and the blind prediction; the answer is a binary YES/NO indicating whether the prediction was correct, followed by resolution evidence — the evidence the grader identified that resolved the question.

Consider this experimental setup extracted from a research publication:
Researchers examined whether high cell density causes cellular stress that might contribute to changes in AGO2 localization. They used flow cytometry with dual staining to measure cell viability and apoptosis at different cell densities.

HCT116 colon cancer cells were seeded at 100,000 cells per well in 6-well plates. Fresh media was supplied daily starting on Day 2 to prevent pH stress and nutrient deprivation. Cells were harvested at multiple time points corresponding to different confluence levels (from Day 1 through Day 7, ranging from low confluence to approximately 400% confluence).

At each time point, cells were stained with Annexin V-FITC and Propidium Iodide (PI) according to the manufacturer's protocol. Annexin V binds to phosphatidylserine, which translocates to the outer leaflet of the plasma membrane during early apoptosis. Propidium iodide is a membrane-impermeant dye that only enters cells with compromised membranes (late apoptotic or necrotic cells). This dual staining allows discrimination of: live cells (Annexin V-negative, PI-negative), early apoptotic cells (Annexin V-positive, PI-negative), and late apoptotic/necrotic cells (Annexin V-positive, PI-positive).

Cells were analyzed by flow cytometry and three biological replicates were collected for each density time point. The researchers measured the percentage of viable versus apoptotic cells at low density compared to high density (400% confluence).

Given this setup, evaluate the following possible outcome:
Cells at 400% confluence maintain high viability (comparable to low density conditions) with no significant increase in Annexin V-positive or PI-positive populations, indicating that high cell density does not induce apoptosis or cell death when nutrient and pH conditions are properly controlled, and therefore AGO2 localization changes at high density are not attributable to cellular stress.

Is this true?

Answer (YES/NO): YES